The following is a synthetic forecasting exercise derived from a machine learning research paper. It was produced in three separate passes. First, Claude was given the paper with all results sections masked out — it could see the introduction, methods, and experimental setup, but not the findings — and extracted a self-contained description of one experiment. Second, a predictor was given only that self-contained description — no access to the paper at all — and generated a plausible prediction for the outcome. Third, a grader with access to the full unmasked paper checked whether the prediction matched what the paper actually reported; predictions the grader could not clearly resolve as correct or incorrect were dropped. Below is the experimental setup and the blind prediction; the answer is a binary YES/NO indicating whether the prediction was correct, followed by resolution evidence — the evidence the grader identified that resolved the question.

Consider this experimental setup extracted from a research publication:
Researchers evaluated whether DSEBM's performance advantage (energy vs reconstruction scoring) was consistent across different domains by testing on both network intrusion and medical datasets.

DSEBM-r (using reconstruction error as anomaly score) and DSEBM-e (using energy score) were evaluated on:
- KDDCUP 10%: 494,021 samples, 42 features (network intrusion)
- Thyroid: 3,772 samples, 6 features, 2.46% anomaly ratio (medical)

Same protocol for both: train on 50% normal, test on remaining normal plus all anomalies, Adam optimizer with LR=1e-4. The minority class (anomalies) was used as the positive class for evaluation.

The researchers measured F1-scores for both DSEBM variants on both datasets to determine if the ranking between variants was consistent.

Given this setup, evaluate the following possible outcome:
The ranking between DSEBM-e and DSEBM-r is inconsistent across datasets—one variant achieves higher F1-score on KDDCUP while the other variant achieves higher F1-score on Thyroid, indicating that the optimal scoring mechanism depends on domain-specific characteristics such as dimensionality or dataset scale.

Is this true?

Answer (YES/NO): YES